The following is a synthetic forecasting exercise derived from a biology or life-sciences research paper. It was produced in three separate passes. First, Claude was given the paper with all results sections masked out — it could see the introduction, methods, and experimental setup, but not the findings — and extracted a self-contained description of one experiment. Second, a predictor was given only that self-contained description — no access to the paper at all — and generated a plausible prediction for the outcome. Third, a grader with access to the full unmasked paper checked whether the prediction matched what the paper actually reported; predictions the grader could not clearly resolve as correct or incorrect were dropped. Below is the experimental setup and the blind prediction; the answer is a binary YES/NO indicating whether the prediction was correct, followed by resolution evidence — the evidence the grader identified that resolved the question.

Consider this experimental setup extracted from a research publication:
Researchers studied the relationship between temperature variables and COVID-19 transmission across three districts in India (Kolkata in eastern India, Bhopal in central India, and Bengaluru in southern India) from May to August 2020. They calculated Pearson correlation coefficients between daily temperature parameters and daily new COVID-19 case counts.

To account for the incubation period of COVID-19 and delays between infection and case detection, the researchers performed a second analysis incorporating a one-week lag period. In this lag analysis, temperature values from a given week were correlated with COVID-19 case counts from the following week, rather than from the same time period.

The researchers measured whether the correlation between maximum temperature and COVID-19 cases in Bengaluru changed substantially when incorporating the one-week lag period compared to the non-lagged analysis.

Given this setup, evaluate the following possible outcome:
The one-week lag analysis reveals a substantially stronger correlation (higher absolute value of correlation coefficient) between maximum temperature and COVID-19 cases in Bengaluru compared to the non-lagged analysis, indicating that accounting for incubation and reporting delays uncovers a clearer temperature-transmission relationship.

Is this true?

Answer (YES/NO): NO